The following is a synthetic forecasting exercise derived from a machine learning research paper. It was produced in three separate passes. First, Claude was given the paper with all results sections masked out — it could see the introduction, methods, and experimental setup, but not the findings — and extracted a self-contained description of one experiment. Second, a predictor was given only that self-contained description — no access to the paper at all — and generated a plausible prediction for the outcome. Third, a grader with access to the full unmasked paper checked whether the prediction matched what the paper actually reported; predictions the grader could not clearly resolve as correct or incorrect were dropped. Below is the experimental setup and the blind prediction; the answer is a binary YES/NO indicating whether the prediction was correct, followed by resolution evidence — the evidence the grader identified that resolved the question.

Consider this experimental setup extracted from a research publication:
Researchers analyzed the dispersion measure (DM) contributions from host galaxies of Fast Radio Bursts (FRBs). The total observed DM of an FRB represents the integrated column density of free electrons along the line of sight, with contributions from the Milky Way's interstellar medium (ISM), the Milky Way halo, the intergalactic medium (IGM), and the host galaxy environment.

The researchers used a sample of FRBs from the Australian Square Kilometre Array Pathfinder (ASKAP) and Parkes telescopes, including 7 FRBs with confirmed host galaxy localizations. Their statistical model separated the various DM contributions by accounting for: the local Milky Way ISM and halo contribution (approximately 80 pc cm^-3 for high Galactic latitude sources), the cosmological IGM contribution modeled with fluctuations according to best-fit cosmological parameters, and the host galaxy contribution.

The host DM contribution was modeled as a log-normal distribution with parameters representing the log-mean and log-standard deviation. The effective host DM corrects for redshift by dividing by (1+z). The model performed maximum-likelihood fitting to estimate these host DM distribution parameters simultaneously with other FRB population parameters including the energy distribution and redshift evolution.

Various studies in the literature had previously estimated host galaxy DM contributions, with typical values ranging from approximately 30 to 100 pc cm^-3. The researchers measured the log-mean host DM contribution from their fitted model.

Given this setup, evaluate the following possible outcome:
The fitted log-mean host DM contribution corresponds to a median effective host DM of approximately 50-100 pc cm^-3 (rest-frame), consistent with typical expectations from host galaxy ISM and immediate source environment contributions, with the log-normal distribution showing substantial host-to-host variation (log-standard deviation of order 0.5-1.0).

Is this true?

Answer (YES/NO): NO